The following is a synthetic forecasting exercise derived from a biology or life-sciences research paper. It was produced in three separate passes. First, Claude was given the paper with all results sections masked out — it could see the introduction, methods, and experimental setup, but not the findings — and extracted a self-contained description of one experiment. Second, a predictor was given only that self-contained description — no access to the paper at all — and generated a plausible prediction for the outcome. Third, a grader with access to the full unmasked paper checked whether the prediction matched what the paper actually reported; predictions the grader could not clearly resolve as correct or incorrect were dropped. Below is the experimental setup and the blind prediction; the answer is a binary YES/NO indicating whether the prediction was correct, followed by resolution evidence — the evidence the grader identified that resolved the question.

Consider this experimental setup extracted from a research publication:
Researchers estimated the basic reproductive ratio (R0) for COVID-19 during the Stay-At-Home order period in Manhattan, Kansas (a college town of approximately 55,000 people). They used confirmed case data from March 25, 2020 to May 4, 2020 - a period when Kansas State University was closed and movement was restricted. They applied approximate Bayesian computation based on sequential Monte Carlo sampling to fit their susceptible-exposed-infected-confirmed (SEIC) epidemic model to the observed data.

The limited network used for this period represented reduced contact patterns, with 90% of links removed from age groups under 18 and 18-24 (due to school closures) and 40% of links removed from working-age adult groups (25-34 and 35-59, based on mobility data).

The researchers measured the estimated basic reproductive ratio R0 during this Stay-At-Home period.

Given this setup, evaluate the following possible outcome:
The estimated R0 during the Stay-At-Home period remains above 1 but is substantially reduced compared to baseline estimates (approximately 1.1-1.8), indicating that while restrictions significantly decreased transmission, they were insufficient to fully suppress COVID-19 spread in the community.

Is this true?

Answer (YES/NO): NO